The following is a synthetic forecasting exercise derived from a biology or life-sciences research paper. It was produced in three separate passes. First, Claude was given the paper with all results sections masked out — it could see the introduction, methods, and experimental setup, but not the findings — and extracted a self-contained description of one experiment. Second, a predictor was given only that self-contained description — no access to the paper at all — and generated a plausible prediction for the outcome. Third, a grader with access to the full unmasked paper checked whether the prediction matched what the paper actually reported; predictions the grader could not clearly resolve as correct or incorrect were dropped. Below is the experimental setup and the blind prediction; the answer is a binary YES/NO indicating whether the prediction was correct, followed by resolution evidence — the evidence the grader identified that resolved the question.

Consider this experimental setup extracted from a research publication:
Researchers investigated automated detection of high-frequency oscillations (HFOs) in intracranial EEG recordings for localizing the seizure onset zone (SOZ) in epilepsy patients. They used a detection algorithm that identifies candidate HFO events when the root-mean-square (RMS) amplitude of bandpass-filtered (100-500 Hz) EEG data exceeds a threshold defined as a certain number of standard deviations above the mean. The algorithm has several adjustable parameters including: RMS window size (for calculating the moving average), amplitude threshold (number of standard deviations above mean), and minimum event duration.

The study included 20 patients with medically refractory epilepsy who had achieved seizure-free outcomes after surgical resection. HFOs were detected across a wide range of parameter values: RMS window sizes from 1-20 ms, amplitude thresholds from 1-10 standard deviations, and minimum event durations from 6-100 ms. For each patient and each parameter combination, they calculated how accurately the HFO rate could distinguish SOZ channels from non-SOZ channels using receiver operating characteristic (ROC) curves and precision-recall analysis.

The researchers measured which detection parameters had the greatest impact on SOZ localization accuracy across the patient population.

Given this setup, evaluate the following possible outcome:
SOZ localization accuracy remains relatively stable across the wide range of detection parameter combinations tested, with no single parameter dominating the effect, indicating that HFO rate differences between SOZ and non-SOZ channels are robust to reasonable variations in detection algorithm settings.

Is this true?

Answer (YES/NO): NO